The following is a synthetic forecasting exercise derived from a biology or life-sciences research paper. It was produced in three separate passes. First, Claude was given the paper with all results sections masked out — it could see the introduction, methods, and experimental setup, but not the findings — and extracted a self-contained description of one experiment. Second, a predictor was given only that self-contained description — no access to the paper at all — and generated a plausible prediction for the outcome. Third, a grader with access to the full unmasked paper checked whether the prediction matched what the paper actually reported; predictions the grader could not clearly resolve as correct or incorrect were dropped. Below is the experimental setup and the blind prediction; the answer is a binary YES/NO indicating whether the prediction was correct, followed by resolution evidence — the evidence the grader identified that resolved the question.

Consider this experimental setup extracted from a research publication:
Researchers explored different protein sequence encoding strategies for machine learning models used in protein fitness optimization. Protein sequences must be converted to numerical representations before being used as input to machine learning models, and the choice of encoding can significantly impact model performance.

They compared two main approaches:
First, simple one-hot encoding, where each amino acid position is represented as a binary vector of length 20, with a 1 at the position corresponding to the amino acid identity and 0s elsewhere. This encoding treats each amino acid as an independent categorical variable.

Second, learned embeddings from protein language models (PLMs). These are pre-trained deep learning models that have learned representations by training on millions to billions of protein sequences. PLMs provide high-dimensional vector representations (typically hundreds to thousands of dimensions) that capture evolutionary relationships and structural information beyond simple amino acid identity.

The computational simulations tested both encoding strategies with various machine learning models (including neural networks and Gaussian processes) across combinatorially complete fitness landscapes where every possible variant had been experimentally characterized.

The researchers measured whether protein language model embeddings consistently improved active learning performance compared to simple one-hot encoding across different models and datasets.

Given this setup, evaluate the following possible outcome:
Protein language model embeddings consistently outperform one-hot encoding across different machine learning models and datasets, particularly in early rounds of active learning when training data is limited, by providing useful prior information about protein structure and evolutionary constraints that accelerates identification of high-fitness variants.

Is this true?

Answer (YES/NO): NO